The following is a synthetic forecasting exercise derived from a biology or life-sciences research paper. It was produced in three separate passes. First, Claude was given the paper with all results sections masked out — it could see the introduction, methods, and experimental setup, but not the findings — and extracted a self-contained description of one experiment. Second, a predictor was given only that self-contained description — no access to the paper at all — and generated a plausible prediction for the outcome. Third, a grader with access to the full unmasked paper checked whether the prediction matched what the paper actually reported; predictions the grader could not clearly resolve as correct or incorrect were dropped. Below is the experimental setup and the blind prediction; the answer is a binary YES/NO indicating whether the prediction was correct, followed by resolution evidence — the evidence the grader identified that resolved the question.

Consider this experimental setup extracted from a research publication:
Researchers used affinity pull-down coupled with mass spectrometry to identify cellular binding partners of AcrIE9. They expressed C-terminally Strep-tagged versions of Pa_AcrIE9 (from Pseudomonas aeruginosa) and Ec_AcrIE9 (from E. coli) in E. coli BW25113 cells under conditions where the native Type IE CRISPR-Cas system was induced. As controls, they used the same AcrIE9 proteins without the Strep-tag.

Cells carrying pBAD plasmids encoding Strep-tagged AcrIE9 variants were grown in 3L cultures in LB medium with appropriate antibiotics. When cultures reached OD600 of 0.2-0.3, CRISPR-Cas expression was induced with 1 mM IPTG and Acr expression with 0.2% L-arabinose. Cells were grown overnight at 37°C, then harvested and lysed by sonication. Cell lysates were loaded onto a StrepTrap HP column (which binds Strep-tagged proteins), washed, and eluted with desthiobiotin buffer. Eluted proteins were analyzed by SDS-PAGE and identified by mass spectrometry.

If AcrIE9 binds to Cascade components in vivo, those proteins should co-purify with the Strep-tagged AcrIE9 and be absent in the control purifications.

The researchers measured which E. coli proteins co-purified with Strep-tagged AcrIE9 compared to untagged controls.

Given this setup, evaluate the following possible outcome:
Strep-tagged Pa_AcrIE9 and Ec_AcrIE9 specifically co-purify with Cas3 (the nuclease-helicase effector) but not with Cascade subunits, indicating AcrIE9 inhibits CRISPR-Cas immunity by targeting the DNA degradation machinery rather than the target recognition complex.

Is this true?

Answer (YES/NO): NO